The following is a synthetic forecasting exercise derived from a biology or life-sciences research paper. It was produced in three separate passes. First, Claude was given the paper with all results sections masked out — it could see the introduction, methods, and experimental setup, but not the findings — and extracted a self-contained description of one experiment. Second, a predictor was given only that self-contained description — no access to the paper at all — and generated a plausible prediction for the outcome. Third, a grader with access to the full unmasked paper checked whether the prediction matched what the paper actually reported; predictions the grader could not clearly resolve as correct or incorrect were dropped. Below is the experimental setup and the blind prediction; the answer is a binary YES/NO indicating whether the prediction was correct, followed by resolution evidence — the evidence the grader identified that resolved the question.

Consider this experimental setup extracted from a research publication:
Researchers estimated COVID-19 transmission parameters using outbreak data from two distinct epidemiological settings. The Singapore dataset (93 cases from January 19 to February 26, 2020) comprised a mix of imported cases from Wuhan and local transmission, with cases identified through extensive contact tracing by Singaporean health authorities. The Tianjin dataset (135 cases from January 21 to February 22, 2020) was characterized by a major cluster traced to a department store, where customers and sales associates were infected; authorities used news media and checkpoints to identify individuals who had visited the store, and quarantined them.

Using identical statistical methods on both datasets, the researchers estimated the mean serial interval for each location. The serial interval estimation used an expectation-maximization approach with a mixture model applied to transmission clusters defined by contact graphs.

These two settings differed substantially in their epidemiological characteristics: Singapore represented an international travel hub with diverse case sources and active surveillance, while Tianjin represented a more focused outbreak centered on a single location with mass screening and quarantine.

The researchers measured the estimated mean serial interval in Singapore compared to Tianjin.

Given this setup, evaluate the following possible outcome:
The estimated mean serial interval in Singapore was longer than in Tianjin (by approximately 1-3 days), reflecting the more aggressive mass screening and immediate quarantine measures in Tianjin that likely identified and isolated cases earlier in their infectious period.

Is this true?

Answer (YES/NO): NO